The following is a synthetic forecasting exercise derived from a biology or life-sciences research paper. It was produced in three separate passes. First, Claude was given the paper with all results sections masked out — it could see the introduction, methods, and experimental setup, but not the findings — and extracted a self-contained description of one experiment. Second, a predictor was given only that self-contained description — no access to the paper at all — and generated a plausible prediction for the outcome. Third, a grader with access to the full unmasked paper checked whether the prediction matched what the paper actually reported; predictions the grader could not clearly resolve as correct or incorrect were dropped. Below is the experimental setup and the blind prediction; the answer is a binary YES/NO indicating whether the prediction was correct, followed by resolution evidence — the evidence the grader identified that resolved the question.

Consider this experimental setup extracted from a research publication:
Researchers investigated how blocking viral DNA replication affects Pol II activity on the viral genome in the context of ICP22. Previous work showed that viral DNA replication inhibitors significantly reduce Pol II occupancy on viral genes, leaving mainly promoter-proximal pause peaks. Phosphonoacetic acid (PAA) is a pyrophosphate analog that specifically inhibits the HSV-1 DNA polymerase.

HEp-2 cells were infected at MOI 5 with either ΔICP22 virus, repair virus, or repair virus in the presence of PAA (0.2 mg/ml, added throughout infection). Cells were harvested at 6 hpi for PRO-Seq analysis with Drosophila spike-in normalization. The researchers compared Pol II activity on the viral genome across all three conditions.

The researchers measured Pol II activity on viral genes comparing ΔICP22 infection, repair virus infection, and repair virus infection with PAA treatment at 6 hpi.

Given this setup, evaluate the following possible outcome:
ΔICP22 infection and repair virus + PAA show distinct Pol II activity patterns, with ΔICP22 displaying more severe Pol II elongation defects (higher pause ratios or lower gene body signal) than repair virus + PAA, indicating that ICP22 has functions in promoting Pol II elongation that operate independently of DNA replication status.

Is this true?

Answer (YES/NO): NO